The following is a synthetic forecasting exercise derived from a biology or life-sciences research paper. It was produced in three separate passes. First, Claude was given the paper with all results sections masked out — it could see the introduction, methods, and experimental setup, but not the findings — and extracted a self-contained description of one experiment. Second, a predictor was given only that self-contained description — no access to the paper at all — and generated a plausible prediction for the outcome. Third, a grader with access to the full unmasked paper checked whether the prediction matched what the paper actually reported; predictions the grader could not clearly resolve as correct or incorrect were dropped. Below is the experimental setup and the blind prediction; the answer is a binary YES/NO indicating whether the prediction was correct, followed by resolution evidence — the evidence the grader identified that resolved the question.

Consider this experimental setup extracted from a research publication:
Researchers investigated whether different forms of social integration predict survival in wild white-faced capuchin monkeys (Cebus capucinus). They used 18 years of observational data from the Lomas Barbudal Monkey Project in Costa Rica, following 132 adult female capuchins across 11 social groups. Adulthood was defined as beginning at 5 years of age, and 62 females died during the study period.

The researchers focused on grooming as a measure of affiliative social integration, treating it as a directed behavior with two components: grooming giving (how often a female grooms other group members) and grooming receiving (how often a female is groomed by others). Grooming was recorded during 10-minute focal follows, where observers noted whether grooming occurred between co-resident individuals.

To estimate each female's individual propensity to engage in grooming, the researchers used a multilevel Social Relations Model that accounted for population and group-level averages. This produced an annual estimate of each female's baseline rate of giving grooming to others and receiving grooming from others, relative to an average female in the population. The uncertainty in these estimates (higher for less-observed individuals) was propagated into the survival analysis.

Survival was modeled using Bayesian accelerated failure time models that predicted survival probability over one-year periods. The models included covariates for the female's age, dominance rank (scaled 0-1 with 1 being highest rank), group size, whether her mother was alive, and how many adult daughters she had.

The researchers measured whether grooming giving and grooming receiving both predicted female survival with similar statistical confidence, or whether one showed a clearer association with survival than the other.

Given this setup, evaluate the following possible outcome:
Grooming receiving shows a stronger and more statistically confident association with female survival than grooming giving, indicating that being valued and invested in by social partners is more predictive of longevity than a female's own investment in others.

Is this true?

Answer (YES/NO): NO